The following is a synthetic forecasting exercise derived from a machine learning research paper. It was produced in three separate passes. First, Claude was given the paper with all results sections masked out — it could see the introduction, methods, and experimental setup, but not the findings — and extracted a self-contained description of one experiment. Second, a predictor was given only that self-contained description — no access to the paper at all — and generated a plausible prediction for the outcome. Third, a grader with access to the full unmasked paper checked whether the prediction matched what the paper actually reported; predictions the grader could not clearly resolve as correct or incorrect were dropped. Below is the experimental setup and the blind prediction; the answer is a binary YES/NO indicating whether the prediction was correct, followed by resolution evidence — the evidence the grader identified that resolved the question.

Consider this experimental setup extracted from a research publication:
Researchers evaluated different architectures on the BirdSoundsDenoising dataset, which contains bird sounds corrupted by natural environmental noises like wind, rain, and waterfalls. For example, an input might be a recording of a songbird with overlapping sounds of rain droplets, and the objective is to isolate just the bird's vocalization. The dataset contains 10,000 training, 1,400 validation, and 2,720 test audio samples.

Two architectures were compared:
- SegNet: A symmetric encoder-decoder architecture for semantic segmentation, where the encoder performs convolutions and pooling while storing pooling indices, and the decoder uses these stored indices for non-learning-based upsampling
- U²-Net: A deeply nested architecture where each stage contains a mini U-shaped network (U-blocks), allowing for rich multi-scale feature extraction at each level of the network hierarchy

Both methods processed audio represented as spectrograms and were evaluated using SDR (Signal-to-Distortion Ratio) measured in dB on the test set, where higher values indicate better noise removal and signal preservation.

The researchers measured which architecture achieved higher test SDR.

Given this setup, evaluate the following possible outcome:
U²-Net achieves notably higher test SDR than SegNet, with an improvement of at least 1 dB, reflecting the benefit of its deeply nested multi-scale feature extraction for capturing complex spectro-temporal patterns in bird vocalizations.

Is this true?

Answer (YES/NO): NO